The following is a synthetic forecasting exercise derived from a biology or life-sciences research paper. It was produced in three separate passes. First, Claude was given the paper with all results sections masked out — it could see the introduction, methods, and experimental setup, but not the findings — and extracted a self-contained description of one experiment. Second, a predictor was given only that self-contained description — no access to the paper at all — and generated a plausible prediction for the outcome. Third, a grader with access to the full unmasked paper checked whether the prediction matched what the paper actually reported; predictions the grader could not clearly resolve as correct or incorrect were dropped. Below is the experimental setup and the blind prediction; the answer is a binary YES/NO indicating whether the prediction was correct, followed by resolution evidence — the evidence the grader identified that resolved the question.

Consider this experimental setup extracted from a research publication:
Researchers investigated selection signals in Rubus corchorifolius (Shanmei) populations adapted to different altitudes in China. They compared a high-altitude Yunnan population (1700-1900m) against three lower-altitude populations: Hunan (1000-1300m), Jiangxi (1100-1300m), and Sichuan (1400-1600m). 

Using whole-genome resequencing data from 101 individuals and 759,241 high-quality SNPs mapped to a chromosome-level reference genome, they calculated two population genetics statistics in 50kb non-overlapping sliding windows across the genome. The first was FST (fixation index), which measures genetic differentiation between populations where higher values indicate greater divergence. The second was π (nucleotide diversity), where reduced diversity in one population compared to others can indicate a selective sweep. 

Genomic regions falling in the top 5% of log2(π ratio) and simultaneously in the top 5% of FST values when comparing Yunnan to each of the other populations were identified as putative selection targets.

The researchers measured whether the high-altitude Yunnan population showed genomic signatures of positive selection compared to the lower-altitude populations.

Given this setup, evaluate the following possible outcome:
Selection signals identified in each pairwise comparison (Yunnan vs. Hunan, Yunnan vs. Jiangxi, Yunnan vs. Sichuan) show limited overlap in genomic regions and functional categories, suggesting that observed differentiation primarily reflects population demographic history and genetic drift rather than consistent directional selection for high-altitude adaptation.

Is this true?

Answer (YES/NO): NO